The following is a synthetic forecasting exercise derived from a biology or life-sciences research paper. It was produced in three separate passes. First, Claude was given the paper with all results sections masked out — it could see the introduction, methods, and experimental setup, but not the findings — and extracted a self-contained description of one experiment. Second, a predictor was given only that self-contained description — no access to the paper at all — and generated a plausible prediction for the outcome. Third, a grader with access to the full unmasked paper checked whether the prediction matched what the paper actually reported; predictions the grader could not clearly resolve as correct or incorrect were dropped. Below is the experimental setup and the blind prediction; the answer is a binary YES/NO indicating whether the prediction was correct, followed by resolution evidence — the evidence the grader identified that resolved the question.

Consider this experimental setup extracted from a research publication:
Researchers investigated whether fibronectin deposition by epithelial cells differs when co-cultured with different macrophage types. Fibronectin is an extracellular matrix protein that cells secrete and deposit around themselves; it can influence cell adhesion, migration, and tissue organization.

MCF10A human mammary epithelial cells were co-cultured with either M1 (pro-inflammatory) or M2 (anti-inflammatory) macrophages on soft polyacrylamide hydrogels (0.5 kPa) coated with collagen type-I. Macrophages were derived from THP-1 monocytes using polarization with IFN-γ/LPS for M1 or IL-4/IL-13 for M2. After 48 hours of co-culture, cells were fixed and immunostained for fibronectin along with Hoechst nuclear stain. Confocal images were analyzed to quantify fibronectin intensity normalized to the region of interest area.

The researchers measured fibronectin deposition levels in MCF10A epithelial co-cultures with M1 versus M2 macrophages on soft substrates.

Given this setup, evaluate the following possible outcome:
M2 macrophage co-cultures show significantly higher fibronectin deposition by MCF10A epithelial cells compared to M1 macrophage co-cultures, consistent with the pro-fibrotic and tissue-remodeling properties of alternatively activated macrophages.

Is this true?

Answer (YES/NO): NO